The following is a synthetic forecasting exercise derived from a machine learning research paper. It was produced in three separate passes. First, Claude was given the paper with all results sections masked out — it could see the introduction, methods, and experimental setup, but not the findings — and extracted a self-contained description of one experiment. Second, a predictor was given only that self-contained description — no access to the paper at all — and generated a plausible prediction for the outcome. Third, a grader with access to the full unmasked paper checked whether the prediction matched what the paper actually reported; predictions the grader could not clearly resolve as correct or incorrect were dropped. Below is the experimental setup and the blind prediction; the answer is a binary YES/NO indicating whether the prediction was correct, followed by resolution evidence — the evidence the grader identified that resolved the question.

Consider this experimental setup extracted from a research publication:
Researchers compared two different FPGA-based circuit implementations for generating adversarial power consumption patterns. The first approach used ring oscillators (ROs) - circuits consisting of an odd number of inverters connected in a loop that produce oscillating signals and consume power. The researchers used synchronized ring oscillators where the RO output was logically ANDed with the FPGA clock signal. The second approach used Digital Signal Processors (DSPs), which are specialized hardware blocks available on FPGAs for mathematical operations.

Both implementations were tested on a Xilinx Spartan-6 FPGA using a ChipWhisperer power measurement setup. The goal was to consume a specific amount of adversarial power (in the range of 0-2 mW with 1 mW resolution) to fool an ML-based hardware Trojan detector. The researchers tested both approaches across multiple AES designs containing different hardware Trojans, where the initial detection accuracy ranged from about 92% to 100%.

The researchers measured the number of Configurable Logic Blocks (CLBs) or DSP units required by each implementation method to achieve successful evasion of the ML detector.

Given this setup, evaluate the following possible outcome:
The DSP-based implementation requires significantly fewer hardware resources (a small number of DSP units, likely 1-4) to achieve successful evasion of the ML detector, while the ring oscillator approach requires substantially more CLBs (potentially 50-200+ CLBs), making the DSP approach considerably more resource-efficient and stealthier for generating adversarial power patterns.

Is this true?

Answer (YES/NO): NO